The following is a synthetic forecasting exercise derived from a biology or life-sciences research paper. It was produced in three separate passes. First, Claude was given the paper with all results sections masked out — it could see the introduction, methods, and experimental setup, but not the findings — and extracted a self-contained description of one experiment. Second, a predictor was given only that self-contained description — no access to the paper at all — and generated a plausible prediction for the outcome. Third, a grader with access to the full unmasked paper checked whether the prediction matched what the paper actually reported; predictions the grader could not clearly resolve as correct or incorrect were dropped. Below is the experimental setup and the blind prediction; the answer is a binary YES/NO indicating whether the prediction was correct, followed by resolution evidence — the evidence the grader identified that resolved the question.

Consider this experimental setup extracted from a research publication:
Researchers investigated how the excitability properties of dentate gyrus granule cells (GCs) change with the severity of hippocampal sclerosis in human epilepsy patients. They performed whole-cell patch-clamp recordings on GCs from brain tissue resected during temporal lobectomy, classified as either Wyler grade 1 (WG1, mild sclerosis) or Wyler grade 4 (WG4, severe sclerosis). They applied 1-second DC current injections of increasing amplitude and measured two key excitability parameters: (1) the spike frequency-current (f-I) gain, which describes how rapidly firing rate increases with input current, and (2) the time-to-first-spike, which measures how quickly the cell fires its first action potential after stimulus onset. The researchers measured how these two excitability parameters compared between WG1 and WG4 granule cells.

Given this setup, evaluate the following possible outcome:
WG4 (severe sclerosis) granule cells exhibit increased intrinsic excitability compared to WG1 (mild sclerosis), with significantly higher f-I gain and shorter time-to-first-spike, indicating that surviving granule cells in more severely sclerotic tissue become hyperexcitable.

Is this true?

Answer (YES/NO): NO